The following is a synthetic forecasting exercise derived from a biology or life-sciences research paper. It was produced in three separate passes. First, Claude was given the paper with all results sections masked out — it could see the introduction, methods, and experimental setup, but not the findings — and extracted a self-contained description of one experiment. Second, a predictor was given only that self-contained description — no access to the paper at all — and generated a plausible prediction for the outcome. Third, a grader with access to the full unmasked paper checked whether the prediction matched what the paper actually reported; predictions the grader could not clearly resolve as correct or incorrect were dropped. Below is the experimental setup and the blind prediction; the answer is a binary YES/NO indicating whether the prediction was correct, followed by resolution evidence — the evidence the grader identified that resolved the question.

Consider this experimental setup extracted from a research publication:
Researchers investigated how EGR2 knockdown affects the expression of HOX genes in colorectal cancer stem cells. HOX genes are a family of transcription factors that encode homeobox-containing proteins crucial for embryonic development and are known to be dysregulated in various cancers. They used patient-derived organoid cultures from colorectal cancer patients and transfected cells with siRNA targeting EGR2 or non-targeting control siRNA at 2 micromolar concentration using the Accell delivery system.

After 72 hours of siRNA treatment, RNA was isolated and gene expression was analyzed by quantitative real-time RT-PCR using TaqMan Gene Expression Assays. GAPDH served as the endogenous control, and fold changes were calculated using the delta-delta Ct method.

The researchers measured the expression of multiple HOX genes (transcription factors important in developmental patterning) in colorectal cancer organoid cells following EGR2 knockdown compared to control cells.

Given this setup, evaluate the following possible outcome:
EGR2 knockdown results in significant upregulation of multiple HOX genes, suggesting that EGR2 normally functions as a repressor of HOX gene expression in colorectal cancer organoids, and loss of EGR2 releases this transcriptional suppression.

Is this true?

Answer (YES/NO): NO